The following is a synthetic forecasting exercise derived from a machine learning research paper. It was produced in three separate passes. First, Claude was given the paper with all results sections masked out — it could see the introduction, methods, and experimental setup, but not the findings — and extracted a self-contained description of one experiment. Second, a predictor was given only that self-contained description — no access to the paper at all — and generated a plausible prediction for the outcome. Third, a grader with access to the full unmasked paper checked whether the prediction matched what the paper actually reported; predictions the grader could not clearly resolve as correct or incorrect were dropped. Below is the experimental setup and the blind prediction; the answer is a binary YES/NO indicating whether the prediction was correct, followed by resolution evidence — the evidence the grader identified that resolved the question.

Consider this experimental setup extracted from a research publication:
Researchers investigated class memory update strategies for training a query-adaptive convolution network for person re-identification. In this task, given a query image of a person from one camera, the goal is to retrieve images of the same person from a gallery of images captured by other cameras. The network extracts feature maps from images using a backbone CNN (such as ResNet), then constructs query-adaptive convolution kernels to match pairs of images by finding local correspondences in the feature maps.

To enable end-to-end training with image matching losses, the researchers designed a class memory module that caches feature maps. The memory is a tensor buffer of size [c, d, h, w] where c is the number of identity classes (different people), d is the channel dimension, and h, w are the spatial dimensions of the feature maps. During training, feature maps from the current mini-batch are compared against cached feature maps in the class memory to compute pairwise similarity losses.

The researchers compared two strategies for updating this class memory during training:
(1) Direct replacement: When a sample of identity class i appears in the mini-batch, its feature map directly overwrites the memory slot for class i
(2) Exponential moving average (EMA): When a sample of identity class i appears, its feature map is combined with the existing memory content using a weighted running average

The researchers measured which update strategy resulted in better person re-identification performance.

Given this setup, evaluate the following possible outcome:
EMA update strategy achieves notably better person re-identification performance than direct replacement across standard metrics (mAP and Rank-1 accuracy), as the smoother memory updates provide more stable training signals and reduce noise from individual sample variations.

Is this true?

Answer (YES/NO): NO